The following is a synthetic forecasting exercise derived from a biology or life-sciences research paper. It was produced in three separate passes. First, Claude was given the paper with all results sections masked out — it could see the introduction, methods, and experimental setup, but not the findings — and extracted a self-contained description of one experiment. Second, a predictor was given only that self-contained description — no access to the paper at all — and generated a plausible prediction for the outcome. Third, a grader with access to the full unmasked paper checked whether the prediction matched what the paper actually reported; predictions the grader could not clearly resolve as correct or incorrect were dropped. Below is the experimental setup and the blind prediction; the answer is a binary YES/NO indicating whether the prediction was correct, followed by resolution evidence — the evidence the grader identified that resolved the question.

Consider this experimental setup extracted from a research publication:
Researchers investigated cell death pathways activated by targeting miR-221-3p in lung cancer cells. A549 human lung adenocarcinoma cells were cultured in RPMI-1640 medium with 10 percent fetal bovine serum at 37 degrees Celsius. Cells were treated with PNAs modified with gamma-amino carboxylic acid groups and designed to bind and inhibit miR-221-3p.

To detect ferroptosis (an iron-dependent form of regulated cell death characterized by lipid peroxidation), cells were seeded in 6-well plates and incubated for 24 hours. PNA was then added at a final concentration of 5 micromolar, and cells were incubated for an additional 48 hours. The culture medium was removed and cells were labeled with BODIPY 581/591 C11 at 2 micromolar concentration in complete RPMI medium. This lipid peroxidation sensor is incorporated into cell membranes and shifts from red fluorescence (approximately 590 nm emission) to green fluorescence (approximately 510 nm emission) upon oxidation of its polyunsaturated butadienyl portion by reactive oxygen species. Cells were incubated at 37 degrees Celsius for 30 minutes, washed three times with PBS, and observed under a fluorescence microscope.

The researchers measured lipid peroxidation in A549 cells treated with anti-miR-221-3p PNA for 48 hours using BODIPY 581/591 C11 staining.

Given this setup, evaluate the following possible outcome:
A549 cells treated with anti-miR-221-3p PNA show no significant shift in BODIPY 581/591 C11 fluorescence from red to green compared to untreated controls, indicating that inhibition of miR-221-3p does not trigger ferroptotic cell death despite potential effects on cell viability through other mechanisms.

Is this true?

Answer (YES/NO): NO